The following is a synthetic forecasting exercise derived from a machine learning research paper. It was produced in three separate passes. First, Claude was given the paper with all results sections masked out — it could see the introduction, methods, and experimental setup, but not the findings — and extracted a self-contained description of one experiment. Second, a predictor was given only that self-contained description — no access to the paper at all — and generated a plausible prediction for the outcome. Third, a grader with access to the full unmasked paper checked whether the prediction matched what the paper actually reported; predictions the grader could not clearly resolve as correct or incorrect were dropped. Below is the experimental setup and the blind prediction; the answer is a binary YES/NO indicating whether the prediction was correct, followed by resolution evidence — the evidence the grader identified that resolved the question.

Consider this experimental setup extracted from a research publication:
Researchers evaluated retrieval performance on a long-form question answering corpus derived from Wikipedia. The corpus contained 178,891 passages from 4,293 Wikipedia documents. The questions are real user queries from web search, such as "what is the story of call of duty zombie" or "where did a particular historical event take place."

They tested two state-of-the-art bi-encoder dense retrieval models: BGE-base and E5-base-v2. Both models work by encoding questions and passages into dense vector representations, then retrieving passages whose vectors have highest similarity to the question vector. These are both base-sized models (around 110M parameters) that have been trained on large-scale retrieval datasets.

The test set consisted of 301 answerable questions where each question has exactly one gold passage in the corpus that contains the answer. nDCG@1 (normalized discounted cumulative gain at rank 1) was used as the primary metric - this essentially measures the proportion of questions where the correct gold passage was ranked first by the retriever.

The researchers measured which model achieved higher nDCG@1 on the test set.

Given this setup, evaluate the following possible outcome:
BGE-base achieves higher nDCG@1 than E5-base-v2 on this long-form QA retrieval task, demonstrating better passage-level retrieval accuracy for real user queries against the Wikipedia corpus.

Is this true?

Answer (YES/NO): YES